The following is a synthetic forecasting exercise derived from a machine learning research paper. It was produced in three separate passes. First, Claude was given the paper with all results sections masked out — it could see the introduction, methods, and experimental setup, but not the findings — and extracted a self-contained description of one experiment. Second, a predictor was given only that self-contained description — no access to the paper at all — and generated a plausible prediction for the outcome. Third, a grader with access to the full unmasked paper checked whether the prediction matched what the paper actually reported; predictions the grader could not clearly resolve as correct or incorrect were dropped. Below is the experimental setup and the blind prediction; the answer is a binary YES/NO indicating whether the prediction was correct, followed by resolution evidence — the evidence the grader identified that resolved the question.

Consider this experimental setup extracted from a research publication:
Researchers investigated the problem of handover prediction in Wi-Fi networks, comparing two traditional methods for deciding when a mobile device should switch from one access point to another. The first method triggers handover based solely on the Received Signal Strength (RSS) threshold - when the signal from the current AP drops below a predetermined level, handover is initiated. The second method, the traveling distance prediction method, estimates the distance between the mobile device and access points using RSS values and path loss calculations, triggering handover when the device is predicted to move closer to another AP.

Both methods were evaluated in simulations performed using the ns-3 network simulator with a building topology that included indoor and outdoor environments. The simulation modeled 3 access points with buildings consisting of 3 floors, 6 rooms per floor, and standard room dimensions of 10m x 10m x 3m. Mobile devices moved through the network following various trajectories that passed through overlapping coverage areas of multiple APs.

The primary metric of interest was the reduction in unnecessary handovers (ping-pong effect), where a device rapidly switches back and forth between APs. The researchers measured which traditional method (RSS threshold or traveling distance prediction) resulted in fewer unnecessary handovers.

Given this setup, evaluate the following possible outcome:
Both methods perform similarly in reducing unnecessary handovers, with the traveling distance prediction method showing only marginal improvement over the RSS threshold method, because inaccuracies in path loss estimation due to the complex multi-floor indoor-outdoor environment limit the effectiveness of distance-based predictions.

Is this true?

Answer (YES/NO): NO